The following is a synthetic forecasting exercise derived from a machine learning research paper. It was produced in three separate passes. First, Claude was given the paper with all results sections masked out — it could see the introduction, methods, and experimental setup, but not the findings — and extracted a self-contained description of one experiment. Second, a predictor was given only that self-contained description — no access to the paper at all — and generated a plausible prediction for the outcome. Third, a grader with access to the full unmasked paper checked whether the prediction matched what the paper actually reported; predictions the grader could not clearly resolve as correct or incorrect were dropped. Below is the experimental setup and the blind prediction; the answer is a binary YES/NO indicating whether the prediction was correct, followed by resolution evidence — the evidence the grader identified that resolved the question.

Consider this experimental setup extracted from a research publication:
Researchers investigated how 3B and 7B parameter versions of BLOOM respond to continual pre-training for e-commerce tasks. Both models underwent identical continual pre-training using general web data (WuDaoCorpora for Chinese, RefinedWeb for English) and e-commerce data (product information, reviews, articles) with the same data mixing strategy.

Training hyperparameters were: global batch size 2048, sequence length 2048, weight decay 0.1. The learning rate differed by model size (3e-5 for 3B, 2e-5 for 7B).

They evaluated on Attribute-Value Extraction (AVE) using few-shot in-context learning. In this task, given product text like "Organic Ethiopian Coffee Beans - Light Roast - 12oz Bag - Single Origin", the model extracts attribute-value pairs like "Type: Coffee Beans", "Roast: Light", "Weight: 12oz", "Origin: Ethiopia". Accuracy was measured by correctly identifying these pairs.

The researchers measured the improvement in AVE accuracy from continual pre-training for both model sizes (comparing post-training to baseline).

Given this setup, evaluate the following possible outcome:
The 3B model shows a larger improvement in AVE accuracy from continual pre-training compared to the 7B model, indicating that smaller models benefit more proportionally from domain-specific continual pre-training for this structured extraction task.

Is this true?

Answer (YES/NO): NO